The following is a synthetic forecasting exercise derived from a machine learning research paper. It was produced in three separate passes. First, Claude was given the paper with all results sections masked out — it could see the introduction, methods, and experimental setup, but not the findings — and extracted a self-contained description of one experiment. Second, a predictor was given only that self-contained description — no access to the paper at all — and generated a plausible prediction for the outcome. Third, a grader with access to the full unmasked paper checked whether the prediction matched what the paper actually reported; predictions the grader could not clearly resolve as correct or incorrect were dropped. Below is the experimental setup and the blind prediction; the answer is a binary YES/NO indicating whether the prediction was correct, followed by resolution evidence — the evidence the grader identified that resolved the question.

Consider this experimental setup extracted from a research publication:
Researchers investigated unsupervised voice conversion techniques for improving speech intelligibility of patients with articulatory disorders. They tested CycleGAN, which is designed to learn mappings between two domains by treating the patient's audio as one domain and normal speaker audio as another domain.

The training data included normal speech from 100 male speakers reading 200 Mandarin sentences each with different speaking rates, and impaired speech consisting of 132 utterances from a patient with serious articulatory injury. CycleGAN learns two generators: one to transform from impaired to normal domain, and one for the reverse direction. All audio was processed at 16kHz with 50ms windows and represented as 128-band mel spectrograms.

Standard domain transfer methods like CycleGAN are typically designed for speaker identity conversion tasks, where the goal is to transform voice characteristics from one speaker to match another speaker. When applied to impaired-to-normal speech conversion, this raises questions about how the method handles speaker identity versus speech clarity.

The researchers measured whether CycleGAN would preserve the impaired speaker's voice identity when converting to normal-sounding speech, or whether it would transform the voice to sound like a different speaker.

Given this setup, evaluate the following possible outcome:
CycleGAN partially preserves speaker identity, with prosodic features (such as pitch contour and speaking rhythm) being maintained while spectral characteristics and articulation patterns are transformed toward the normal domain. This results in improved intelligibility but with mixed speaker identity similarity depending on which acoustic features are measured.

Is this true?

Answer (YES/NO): NO